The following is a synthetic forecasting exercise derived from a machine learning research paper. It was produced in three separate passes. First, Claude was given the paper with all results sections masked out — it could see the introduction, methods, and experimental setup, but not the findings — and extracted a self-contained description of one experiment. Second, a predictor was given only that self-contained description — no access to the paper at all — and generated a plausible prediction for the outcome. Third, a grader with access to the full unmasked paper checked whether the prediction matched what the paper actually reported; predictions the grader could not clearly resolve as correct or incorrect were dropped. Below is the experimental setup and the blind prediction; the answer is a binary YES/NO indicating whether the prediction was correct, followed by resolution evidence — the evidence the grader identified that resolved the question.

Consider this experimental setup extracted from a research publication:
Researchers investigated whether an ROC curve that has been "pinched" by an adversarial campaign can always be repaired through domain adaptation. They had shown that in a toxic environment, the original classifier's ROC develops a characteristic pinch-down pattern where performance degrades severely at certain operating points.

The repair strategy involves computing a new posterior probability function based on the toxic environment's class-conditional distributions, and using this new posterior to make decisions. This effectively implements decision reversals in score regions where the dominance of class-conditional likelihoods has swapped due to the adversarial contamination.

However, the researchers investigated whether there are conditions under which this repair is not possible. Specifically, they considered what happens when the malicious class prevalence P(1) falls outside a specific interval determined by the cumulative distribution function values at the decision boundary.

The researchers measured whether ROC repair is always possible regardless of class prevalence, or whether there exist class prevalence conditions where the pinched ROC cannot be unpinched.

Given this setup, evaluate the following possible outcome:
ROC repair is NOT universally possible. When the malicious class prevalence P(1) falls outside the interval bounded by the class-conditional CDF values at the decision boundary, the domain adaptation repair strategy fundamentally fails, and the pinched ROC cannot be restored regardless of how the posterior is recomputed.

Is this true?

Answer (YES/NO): NO